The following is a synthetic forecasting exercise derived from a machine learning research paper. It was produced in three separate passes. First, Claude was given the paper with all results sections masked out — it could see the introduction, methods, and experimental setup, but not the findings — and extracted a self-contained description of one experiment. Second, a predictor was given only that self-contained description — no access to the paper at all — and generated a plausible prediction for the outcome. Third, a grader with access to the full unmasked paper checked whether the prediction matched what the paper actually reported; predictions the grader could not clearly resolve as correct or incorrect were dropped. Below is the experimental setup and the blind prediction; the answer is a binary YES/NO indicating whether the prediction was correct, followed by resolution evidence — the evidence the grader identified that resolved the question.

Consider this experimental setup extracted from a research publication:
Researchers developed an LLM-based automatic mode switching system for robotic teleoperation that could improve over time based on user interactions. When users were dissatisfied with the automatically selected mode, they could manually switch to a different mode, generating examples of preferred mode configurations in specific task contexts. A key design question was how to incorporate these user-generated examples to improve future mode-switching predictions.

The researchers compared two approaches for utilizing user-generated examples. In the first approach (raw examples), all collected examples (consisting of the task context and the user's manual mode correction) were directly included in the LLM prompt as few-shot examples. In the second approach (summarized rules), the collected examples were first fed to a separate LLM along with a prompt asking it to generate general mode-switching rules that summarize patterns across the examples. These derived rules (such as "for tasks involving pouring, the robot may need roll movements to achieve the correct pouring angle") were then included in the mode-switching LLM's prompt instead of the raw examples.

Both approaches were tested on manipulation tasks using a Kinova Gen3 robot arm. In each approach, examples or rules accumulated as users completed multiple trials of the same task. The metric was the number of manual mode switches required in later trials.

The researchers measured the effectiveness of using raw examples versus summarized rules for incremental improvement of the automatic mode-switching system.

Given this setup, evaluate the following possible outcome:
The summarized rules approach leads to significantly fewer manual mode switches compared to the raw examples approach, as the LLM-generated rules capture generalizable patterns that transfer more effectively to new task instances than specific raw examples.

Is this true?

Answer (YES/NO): YES